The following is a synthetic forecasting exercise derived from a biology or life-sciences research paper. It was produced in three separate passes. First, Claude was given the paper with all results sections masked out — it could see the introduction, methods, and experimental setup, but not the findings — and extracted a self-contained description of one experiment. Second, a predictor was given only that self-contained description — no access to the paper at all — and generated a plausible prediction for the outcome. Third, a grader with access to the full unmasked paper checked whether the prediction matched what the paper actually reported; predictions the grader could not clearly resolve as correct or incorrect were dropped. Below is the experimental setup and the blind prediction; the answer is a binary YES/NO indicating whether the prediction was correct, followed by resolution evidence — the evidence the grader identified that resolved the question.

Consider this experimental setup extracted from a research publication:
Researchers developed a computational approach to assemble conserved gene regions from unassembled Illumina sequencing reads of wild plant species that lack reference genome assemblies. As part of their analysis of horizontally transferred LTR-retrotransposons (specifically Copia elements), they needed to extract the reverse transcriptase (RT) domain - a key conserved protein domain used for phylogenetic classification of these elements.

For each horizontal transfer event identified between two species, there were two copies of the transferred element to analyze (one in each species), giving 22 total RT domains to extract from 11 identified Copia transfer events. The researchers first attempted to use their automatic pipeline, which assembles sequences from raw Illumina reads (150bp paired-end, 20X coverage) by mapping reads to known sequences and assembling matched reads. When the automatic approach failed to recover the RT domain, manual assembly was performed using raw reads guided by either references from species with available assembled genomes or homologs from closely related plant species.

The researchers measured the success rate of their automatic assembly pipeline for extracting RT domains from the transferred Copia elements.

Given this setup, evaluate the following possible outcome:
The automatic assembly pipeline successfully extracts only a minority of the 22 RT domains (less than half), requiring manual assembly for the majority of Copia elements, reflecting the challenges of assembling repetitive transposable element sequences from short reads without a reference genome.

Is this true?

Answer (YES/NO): NO